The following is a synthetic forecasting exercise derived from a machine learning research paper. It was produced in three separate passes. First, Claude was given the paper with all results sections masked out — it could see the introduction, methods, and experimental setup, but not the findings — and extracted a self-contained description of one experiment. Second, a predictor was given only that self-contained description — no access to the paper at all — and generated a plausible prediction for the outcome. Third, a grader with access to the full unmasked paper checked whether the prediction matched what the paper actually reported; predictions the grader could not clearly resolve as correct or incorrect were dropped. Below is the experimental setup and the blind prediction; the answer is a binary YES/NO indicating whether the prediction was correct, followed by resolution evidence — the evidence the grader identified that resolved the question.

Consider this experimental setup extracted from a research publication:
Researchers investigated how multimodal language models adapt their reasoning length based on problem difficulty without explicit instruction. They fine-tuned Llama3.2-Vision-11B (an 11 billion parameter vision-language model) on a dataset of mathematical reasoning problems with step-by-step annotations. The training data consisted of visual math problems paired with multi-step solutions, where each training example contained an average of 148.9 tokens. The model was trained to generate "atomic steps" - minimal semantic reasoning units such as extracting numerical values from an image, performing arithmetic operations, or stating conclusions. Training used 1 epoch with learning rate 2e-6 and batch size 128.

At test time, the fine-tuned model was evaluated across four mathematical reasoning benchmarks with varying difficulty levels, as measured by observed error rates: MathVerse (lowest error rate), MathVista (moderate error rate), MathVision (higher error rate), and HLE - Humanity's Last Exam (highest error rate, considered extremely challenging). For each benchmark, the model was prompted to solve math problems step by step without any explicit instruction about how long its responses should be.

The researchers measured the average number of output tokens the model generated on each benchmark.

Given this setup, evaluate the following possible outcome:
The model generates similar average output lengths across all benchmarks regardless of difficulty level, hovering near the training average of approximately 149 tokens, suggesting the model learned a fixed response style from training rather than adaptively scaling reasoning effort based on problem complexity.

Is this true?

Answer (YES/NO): NO